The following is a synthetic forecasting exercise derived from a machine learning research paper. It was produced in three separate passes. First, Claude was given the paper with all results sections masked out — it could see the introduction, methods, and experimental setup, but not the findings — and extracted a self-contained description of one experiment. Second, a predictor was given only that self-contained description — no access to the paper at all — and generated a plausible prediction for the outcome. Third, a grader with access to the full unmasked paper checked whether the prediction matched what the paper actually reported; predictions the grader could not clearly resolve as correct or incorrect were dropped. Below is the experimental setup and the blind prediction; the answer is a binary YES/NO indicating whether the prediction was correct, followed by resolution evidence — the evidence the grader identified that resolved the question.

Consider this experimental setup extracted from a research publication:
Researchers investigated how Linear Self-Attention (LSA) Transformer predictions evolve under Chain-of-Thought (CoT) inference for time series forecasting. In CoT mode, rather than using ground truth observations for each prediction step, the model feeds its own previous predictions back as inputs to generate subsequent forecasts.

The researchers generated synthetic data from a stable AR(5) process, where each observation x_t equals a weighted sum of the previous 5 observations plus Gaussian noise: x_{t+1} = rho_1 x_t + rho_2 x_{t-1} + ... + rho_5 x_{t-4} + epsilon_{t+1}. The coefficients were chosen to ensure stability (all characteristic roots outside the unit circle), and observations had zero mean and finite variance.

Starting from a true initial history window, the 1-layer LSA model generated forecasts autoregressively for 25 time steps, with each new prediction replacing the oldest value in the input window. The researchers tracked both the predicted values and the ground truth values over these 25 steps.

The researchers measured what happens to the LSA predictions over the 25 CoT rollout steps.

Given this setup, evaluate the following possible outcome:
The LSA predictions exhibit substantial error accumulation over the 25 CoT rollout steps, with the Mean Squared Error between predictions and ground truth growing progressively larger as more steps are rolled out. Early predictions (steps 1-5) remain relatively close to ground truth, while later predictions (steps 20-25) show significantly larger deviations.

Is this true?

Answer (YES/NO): YES